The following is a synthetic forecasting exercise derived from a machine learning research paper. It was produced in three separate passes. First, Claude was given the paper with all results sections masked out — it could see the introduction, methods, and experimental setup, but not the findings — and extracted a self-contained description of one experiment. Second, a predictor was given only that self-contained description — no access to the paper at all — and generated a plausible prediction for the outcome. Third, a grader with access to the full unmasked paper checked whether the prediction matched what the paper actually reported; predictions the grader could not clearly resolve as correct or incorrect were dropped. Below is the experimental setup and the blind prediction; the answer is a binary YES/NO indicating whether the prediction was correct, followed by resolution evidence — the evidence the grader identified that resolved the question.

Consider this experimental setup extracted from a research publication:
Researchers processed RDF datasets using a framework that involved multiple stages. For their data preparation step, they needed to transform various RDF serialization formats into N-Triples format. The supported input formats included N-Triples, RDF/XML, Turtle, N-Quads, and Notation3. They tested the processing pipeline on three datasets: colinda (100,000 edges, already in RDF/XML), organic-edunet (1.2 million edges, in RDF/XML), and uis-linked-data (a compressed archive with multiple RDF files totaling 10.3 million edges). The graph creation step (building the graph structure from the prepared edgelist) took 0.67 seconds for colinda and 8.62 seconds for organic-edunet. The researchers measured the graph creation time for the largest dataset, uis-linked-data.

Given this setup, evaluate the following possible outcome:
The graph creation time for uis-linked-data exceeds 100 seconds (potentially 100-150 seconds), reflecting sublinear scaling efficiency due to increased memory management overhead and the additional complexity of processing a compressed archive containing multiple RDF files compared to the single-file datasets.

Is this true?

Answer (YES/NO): NO